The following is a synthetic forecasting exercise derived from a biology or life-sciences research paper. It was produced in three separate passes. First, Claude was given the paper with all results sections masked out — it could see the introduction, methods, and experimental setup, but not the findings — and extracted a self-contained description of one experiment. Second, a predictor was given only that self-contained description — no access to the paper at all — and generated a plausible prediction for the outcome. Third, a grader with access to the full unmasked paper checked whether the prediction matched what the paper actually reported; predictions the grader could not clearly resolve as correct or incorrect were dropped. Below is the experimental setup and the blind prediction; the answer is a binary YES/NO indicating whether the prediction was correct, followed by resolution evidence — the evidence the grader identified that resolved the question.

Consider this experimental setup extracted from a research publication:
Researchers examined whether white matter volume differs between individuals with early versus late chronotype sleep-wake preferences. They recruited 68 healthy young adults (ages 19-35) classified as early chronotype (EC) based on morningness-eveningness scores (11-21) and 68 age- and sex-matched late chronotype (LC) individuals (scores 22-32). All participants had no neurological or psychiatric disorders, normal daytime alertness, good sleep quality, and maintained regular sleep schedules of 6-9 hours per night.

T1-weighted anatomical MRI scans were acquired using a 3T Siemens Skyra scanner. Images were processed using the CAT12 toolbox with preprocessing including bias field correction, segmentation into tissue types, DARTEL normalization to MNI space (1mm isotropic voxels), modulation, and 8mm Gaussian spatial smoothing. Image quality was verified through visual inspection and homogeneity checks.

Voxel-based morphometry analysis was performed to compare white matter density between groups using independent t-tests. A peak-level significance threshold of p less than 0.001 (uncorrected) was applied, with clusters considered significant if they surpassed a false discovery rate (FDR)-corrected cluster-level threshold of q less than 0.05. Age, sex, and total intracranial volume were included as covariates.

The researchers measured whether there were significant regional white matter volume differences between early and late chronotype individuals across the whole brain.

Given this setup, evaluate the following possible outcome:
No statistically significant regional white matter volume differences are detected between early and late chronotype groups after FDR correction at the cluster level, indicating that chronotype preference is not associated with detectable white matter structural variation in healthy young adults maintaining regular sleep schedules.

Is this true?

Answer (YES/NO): YES